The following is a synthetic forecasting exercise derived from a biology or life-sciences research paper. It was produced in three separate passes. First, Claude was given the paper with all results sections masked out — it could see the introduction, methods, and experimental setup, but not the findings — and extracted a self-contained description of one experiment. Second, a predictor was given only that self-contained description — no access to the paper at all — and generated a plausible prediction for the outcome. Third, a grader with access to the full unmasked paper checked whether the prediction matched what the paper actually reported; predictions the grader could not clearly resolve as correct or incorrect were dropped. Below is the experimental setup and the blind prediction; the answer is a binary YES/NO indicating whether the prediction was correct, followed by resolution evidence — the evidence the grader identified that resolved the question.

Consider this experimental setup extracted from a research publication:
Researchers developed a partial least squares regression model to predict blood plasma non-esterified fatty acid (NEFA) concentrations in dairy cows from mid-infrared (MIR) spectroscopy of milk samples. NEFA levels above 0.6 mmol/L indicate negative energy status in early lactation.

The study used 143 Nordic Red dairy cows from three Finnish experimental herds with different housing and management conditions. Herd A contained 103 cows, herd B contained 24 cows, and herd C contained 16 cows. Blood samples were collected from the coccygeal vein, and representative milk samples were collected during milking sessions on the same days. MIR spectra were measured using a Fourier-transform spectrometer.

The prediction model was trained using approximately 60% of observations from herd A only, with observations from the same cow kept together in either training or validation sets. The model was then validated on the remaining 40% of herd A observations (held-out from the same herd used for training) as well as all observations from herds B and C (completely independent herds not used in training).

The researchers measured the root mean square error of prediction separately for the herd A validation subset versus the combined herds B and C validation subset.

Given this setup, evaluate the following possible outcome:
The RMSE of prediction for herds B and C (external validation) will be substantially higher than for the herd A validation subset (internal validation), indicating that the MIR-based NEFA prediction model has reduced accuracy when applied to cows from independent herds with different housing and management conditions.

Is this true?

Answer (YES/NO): NO